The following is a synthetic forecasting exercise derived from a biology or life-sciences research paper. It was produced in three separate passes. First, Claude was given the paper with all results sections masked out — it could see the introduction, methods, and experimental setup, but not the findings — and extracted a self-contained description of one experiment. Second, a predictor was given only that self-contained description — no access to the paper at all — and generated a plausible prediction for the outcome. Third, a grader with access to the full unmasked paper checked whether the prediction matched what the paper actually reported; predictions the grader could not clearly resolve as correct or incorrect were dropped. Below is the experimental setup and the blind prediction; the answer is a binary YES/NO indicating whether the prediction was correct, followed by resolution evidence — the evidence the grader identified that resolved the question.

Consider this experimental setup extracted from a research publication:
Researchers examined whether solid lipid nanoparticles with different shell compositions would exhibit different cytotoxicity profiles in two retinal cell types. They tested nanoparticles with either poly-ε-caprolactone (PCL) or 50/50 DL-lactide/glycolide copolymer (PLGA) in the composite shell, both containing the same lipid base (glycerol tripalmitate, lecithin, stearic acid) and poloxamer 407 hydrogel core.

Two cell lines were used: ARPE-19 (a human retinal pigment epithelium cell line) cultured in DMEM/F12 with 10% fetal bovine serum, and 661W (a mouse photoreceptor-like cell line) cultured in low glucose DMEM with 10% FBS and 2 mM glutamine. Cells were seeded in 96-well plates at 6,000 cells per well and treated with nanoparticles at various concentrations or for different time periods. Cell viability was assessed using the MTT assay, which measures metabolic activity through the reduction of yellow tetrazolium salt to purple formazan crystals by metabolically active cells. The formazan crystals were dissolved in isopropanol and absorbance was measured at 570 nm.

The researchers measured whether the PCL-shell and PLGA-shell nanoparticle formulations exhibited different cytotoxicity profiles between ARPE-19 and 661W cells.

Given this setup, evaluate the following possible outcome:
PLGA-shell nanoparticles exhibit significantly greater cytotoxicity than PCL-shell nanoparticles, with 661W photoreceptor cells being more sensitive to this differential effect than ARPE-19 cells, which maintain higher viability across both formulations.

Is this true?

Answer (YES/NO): NO